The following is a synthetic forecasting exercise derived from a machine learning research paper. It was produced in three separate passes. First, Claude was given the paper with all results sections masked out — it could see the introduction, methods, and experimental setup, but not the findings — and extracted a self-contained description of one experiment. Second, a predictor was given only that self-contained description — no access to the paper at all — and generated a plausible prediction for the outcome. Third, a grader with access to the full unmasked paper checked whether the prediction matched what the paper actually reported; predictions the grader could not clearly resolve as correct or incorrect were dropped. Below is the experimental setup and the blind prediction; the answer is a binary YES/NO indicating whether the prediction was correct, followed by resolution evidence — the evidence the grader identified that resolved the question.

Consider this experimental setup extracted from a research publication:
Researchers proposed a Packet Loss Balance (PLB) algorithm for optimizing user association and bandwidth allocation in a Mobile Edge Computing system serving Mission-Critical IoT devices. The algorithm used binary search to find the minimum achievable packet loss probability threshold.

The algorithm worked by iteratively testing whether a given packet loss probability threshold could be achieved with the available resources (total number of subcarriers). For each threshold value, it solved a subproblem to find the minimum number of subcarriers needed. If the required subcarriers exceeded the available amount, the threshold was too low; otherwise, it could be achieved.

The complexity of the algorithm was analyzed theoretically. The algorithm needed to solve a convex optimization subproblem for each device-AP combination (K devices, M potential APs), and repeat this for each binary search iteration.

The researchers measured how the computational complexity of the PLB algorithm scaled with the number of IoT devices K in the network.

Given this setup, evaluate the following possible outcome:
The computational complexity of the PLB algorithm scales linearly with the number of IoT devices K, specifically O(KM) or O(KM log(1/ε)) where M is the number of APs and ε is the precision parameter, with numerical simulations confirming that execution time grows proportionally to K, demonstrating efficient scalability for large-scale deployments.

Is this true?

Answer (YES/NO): NO